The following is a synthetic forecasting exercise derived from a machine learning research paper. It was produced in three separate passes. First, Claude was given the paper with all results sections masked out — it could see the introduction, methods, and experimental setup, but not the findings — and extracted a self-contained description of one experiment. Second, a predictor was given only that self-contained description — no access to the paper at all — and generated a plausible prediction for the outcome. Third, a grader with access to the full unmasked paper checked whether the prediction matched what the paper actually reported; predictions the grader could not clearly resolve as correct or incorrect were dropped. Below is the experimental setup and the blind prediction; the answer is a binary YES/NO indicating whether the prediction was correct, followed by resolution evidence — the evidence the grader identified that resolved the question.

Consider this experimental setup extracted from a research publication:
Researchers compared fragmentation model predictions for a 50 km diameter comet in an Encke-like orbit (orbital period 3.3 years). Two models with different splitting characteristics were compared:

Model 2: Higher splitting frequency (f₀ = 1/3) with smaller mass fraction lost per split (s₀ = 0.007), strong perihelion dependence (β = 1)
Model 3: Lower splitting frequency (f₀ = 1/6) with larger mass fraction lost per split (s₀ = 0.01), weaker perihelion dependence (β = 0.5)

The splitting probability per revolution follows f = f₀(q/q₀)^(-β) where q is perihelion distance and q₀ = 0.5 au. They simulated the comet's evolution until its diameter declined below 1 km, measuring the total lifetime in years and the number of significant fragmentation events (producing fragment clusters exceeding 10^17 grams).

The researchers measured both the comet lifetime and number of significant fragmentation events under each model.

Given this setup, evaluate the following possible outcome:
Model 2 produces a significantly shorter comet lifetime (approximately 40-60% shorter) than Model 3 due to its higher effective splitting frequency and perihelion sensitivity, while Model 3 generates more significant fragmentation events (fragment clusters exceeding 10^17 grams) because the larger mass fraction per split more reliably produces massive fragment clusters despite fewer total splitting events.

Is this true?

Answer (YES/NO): NO